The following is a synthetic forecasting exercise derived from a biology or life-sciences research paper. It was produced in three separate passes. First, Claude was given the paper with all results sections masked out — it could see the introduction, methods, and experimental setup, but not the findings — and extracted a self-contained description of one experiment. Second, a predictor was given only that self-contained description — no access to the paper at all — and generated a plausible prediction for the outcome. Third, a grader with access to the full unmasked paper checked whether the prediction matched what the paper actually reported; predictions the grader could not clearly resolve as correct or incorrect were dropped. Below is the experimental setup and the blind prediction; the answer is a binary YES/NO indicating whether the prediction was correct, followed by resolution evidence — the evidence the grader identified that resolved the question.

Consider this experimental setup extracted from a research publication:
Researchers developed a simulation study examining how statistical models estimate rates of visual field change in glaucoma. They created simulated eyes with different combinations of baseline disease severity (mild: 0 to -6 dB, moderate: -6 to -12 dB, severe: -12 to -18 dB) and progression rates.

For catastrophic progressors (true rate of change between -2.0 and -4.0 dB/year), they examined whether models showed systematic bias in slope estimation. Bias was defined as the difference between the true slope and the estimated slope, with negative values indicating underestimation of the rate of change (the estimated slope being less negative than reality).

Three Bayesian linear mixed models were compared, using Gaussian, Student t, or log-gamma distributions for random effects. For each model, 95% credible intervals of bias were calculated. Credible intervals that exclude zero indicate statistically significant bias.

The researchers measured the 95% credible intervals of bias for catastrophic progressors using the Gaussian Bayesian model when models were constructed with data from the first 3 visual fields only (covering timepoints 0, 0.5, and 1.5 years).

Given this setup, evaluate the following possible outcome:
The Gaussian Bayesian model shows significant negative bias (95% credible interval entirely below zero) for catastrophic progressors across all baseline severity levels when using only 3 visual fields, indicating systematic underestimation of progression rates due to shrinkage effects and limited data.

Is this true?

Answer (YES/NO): YES